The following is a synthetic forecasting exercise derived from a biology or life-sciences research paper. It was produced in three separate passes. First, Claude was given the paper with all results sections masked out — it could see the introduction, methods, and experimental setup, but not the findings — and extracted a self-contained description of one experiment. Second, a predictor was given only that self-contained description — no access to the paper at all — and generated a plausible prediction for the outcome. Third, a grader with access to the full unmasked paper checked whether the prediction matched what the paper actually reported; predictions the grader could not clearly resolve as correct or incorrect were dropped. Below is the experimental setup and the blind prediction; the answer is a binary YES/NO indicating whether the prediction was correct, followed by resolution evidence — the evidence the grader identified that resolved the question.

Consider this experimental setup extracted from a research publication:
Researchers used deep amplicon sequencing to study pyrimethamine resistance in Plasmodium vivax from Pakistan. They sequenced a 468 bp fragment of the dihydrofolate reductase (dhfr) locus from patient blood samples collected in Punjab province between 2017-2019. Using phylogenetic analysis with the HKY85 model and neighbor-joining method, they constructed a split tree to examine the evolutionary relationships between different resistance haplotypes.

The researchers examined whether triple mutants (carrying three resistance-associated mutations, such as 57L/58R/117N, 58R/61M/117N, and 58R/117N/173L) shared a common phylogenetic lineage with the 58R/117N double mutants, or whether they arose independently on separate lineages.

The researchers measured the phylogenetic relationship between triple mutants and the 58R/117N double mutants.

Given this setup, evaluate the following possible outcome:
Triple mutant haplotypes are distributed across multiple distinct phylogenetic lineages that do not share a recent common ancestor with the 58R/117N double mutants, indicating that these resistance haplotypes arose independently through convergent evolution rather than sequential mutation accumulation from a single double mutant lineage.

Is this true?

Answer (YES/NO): NO